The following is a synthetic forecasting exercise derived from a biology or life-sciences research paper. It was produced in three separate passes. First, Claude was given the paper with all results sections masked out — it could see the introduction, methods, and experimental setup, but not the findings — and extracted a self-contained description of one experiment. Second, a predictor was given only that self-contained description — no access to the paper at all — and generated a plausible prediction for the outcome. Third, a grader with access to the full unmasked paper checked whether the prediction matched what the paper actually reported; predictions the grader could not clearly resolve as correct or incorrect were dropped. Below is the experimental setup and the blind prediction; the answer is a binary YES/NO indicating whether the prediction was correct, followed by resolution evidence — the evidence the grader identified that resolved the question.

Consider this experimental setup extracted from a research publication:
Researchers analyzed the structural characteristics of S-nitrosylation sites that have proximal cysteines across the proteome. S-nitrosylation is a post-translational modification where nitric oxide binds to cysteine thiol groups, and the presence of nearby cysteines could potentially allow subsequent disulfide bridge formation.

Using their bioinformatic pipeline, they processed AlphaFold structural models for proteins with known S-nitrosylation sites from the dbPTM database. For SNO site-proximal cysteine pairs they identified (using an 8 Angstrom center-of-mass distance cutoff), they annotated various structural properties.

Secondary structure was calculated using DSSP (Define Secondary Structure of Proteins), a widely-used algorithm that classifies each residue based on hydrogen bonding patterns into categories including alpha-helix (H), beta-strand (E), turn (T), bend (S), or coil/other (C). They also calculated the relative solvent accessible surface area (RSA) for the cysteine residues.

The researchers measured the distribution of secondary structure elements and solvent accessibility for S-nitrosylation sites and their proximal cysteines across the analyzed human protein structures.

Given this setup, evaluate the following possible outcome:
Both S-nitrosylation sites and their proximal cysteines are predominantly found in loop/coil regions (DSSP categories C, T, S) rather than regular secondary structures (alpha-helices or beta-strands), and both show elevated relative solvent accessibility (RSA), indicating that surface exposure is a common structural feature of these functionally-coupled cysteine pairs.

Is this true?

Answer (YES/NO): NO